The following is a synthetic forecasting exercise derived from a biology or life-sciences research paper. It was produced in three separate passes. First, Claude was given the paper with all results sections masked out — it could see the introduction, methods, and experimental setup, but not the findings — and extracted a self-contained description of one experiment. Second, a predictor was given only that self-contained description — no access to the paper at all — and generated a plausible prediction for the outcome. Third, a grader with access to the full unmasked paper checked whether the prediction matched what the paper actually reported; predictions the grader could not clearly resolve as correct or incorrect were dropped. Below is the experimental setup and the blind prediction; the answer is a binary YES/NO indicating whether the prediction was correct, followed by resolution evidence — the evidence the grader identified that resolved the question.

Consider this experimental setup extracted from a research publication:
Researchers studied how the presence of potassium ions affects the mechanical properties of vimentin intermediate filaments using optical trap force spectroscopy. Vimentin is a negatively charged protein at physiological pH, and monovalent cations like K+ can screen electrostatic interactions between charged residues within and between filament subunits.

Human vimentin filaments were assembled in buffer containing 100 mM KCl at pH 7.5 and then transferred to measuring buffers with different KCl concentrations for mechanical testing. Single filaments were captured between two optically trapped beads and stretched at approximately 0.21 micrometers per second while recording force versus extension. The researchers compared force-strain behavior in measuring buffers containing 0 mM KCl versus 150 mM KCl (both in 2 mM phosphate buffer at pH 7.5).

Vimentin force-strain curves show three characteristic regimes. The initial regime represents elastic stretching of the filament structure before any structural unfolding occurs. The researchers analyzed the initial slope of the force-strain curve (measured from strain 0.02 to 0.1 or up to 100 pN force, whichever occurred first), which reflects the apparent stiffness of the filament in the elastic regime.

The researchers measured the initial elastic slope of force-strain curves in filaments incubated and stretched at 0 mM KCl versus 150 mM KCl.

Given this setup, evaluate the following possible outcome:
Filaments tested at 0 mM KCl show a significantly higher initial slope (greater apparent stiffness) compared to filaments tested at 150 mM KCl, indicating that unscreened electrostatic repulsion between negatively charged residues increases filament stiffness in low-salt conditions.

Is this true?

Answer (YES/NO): NO